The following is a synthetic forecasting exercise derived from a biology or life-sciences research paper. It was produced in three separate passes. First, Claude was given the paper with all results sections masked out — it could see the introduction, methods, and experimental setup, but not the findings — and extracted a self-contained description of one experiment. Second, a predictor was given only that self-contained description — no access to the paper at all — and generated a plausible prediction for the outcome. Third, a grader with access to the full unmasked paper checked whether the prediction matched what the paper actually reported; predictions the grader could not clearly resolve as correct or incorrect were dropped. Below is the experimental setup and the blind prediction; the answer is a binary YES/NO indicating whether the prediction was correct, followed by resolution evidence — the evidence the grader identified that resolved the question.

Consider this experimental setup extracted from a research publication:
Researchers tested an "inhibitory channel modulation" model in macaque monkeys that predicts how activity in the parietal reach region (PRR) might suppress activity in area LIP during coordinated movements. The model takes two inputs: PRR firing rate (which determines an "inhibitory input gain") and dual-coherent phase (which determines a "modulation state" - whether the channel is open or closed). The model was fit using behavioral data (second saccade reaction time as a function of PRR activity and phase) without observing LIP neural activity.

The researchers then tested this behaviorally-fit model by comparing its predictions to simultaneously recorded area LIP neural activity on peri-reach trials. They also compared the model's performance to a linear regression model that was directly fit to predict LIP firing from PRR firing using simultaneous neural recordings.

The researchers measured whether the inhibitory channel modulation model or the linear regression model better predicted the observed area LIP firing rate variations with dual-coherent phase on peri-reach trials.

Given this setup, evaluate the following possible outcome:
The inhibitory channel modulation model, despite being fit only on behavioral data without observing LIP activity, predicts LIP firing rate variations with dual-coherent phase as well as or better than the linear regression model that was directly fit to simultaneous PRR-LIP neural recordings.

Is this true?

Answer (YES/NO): YES